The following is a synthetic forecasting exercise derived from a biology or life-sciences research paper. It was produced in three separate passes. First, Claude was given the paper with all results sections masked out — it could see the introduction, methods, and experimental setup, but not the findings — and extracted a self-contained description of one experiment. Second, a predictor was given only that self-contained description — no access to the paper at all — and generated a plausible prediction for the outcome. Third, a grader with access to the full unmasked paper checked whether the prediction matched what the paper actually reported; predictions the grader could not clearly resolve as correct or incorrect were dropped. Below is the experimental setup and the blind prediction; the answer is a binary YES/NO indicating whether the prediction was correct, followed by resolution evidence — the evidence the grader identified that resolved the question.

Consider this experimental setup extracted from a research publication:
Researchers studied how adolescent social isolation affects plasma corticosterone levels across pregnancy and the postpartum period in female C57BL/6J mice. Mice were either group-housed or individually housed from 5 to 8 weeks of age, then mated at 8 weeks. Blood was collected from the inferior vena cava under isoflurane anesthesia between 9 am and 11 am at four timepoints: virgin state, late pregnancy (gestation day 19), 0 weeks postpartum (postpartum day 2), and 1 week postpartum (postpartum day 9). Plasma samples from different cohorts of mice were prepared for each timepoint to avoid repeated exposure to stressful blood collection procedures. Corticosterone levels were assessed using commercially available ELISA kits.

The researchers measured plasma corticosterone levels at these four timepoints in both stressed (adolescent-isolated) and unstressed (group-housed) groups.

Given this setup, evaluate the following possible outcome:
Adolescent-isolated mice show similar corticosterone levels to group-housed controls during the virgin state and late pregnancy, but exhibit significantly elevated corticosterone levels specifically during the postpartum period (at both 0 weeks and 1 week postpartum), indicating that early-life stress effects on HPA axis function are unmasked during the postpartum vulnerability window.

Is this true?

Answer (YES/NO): NO